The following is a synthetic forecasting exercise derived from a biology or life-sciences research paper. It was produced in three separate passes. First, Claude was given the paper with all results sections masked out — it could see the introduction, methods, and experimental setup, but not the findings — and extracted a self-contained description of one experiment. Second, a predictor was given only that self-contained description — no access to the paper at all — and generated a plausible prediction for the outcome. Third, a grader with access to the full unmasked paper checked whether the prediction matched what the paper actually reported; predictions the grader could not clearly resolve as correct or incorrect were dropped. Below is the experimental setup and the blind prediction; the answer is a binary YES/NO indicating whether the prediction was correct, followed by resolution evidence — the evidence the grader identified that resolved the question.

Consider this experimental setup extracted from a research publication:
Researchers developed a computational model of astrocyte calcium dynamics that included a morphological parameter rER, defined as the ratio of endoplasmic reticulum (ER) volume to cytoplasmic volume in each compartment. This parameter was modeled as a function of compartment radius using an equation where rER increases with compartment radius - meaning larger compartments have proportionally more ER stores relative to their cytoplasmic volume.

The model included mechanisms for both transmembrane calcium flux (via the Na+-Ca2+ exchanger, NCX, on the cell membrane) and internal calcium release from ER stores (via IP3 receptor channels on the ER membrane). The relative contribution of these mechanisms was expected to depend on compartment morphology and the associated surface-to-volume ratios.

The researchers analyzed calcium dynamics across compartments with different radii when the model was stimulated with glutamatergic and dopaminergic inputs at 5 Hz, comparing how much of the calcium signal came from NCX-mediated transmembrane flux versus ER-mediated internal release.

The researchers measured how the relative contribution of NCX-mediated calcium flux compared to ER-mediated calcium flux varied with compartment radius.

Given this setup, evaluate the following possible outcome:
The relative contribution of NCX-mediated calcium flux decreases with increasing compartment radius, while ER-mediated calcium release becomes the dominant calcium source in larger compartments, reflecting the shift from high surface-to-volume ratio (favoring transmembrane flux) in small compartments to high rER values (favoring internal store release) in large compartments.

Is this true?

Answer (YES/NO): NO